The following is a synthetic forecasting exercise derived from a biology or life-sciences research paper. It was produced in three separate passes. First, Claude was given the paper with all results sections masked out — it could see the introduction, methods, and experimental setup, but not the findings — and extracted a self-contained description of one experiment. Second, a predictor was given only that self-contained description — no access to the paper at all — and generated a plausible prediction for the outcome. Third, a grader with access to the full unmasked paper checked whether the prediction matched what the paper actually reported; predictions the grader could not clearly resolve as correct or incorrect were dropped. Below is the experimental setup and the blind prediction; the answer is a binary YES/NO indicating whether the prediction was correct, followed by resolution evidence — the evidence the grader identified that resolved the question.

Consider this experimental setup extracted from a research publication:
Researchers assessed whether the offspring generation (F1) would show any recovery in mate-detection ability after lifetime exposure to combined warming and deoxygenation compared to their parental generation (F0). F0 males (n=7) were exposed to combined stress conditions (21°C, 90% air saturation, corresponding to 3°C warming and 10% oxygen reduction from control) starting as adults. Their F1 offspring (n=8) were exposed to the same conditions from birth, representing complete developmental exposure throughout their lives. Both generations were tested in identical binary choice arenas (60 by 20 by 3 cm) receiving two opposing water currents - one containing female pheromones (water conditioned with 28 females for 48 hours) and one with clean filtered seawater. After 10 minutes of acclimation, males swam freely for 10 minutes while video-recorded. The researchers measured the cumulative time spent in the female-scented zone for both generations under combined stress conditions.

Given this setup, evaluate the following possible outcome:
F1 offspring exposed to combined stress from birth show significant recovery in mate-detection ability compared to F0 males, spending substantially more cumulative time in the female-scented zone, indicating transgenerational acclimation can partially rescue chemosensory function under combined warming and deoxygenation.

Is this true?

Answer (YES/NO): YES